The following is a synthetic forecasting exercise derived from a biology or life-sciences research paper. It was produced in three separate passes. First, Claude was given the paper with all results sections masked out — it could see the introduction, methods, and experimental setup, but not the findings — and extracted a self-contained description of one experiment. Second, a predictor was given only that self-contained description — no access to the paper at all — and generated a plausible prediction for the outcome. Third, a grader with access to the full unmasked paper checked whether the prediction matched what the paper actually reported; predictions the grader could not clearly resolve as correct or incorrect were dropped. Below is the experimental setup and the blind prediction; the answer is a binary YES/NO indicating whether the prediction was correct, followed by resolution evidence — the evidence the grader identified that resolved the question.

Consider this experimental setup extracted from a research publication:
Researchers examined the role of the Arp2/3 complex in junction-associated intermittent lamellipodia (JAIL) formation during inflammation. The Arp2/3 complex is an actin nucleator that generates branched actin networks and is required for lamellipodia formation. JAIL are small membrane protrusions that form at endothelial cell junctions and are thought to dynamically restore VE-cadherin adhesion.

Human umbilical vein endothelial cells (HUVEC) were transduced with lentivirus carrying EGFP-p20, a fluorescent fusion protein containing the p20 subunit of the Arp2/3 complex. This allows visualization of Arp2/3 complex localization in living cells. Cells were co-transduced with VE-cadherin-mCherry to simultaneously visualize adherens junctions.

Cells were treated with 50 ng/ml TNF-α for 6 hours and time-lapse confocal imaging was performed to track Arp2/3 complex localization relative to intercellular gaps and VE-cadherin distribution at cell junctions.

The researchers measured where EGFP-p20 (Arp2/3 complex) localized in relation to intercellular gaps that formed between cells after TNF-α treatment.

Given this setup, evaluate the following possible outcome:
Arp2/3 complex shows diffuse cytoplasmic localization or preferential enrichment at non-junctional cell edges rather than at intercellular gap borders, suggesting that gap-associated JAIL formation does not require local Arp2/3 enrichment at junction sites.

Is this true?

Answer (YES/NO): NO